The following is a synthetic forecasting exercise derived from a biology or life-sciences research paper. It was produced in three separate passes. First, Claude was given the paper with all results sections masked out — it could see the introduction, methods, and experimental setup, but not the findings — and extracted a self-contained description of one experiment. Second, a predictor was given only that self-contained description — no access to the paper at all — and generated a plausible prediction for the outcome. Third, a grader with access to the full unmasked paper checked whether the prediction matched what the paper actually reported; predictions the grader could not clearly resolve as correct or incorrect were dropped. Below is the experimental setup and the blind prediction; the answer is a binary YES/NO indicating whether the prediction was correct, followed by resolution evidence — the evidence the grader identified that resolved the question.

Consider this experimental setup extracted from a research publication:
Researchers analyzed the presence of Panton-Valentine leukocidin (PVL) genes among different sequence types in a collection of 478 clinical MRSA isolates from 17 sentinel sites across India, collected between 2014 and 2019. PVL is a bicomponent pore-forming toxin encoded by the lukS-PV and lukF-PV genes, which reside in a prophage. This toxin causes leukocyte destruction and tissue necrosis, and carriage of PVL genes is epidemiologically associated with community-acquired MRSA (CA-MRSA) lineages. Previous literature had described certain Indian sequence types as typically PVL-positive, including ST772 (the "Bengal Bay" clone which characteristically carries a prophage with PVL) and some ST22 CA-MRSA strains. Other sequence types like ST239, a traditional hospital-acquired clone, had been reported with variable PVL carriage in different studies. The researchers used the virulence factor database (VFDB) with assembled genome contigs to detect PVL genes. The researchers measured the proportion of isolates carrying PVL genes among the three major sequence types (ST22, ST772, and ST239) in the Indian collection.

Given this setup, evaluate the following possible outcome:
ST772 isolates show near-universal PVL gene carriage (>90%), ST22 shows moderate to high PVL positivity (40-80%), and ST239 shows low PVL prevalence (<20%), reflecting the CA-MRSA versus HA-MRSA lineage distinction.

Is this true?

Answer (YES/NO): NO